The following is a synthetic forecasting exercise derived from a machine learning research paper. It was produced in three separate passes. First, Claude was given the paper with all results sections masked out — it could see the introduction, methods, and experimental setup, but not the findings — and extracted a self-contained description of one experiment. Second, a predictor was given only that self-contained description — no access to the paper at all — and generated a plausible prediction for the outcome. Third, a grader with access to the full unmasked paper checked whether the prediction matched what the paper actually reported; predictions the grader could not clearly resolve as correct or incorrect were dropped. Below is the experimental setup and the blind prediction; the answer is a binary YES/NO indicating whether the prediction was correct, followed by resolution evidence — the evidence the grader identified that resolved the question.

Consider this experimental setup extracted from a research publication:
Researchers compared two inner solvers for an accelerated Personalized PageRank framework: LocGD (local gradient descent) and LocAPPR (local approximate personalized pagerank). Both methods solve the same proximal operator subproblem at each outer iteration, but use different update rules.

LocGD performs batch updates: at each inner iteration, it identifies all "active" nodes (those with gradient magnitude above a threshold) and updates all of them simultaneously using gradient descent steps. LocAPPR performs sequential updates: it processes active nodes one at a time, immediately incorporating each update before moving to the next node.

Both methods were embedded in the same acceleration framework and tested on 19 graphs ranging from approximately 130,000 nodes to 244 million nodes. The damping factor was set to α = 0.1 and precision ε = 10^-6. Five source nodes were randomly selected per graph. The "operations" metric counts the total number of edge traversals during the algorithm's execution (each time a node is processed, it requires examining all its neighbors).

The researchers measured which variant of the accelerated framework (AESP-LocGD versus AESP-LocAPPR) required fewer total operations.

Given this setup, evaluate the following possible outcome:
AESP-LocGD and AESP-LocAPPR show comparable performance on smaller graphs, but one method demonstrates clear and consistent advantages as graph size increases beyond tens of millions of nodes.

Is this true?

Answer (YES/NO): NO